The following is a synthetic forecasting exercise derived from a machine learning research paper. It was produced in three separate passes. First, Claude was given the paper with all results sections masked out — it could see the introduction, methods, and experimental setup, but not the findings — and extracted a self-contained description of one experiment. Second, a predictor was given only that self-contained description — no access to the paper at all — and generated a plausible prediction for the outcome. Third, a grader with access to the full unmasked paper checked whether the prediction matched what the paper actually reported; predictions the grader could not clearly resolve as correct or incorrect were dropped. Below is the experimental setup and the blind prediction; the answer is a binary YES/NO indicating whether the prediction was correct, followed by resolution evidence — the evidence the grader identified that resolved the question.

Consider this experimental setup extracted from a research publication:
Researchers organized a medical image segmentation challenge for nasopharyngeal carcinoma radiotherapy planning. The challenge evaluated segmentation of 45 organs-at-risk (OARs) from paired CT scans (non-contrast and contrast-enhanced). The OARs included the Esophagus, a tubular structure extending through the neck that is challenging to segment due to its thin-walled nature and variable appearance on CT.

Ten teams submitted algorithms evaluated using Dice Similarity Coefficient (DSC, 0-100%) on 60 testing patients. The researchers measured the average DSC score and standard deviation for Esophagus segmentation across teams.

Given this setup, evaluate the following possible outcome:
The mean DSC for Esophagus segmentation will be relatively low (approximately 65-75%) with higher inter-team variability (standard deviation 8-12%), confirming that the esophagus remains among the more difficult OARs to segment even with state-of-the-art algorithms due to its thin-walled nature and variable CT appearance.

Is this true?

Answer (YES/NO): NO